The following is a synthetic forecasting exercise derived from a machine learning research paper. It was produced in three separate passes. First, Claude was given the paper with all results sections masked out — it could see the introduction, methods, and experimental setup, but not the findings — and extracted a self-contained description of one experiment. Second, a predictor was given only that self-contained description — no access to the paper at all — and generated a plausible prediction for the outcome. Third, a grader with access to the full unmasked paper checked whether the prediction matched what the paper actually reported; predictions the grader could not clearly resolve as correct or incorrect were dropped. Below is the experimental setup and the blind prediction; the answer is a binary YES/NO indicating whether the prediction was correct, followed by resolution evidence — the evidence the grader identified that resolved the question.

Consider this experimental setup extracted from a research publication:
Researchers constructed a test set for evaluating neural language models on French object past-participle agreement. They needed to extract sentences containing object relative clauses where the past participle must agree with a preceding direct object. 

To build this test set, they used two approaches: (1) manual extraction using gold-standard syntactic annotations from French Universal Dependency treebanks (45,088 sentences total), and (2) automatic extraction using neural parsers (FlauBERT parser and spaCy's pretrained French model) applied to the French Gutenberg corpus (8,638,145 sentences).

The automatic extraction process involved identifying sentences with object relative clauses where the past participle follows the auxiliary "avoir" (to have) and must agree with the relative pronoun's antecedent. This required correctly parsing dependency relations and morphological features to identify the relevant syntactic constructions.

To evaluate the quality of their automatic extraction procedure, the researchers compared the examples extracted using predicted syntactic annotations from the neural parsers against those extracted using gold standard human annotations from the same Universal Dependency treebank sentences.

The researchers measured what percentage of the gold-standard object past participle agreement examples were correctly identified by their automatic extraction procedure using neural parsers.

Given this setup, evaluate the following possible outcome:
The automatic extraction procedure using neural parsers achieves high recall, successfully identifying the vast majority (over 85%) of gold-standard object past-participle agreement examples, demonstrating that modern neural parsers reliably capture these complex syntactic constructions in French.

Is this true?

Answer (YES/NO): YES